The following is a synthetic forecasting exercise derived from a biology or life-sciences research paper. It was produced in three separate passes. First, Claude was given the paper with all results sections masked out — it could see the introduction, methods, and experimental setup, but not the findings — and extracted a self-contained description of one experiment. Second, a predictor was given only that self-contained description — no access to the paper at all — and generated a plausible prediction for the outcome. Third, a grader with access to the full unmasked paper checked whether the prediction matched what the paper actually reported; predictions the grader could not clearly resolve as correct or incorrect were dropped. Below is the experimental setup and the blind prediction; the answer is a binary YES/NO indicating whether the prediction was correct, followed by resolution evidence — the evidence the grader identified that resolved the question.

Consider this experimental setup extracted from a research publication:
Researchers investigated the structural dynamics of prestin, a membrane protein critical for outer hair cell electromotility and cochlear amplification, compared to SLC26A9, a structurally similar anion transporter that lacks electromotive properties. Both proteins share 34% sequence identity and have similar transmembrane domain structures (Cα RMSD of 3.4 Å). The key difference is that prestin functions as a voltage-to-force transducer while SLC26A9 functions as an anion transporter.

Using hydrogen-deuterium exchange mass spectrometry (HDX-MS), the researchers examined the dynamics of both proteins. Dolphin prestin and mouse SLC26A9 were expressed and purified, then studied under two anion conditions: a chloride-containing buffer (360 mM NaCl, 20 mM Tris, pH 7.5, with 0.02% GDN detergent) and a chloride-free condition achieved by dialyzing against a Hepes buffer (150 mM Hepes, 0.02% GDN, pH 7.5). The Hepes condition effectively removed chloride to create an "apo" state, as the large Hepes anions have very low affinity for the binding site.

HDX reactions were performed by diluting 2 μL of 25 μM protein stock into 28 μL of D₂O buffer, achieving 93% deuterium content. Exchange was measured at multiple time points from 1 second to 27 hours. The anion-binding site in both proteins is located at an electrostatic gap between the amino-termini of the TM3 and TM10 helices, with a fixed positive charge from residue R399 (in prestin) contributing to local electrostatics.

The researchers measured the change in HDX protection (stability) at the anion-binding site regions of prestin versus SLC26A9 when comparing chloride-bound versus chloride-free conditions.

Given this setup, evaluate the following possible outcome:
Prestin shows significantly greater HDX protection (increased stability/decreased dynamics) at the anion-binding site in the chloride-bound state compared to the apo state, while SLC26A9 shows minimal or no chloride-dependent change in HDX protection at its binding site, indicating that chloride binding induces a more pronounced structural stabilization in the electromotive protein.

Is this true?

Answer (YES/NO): YES